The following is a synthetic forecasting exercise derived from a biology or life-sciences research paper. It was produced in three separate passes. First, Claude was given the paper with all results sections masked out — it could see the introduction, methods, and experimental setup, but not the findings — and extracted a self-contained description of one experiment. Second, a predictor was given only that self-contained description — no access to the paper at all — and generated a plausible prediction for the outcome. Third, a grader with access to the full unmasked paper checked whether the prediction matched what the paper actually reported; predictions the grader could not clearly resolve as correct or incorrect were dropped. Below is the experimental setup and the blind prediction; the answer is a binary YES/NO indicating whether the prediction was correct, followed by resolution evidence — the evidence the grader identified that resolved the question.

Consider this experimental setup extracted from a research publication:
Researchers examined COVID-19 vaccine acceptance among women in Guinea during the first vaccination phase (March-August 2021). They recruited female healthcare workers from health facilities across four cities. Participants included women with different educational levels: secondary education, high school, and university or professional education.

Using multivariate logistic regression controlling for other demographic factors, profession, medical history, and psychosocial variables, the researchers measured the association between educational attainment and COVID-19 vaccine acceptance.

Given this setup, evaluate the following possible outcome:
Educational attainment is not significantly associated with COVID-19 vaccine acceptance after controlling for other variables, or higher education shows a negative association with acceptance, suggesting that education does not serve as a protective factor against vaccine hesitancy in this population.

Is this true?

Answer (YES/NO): NO